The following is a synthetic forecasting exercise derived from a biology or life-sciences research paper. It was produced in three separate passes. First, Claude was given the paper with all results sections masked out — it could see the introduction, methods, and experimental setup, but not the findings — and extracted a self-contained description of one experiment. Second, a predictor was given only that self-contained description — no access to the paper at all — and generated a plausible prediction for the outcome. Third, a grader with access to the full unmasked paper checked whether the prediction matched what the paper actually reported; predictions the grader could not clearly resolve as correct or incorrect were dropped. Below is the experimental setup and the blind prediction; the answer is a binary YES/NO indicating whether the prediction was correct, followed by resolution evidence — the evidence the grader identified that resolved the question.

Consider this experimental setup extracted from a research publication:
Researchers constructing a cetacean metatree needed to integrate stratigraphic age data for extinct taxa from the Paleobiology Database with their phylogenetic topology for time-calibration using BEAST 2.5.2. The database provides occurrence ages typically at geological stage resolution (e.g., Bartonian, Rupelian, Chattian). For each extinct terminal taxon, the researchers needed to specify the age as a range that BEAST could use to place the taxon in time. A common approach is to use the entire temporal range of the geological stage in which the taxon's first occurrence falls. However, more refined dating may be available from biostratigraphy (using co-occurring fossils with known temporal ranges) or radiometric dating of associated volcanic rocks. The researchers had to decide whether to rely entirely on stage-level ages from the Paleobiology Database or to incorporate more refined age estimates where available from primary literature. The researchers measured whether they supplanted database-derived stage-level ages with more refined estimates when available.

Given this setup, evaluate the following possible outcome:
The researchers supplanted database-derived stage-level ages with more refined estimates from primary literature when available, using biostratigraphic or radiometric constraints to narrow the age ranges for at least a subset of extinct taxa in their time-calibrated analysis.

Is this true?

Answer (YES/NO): YES